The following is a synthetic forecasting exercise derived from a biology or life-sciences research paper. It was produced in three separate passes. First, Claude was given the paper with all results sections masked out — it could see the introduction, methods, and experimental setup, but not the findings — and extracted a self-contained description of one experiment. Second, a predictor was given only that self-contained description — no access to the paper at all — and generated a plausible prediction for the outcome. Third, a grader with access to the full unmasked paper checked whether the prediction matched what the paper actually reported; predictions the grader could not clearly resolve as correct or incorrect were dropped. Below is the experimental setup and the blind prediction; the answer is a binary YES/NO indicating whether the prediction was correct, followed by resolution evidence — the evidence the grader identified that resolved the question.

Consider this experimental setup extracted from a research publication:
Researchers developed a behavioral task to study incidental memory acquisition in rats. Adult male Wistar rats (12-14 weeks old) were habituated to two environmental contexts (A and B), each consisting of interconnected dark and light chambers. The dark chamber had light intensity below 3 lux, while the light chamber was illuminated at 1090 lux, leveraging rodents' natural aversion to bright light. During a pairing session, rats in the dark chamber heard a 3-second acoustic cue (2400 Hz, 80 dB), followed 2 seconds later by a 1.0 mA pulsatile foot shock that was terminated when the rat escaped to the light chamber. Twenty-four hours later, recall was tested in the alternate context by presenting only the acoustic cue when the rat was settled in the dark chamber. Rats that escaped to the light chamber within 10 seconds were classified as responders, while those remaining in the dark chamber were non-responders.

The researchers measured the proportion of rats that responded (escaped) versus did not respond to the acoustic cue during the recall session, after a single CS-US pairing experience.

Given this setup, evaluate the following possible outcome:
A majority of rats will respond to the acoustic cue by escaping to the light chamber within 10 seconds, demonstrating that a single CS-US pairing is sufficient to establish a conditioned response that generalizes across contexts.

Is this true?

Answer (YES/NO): YES